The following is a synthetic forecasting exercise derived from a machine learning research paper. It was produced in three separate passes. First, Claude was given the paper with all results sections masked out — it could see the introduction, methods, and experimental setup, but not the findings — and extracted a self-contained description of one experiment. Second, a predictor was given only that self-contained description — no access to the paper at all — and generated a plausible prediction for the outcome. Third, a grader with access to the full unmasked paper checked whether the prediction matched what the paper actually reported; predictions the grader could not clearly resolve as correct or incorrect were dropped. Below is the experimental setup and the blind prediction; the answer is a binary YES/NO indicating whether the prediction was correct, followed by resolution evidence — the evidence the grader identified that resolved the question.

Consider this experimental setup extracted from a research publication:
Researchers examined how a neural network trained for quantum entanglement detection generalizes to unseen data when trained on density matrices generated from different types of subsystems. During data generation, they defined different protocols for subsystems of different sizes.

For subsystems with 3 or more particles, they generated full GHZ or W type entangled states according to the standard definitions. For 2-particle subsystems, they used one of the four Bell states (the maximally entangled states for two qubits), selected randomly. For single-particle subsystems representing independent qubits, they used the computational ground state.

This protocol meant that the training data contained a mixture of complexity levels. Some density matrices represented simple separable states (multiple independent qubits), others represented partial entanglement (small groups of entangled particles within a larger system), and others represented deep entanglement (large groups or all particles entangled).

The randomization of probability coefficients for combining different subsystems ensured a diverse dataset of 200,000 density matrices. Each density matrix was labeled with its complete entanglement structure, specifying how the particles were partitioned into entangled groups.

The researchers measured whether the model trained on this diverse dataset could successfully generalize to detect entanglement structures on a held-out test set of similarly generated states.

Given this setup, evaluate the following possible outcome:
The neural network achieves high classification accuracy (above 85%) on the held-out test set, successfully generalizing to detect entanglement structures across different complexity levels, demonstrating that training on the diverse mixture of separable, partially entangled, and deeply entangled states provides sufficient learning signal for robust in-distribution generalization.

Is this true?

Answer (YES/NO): YES